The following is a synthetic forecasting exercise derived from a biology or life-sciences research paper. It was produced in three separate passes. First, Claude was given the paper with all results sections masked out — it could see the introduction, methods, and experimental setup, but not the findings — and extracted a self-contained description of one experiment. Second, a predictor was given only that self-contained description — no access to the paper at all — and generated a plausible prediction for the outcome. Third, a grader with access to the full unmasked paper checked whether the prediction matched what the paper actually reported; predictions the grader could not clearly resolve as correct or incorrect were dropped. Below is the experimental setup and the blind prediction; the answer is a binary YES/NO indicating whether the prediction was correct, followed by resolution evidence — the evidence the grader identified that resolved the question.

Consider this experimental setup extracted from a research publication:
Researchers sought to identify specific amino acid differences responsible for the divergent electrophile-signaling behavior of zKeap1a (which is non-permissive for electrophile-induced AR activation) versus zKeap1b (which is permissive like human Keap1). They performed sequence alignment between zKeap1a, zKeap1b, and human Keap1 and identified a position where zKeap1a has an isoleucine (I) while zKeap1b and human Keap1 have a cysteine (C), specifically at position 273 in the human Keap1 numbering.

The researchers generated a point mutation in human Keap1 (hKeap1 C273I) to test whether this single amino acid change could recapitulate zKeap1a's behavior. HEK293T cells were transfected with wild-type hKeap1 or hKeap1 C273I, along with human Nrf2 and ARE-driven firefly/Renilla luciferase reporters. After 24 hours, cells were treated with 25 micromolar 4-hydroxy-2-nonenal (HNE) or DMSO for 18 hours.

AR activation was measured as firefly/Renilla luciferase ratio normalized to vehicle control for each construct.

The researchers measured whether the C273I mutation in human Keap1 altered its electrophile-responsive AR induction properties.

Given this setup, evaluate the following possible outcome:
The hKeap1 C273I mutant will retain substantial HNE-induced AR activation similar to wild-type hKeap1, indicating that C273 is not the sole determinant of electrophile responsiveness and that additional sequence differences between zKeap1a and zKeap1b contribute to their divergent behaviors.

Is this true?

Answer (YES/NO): NO